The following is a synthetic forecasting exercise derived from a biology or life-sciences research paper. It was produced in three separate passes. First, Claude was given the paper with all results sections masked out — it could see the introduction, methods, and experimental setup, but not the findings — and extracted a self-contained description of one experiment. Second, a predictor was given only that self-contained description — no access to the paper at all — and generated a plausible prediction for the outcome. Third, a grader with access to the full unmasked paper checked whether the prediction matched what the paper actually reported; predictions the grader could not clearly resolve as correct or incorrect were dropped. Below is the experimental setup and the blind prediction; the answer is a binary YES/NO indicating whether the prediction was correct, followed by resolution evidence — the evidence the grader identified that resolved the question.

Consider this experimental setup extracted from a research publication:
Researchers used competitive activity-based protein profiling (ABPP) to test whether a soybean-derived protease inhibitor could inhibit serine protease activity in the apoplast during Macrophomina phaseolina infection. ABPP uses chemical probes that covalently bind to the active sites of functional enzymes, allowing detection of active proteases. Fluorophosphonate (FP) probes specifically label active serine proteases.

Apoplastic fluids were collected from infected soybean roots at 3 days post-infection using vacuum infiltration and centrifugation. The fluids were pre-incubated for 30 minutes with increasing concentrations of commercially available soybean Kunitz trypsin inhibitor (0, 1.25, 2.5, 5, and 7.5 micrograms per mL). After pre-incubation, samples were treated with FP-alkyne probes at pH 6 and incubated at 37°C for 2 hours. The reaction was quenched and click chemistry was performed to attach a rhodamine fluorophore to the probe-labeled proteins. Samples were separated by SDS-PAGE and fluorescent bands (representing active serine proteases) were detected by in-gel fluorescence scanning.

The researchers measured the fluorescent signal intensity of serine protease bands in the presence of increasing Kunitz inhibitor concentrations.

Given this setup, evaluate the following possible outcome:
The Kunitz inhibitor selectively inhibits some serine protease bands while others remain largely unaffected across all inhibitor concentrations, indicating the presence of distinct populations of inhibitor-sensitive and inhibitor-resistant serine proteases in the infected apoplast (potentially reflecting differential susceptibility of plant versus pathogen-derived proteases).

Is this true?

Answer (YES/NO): NO